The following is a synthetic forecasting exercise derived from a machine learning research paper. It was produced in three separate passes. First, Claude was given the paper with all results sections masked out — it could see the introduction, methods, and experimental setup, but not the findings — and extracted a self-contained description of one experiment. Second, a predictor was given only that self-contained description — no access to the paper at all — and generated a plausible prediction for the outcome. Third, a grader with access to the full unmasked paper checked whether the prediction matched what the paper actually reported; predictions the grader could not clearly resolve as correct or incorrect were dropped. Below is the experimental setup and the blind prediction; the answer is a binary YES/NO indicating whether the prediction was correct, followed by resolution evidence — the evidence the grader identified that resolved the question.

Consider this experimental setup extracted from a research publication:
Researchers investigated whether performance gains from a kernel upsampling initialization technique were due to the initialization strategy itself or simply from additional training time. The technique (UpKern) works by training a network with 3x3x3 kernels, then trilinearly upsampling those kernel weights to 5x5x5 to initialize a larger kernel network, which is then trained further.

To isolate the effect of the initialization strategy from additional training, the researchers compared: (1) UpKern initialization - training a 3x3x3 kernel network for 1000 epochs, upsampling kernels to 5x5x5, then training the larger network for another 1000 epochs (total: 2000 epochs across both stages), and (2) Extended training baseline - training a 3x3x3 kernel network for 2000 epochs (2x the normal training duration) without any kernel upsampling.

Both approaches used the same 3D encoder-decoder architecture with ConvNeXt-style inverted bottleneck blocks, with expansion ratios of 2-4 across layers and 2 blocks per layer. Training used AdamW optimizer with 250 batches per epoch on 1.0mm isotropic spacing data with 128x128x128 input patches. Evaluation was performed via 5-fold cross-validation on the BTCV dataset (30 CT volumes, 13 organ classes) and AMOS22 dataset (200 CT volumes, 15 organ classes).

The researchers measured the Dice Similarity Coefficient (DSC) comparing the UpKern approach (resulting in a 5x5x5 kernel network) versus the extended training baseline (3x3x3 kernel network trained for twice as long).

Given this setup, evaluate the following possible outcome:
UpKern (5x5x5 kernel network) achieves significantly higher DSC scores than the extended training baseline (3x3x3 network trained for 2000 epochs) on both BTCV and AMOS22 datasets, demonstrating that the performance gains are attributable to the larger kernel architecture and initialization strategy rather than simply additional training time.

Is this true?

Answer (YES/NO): NO